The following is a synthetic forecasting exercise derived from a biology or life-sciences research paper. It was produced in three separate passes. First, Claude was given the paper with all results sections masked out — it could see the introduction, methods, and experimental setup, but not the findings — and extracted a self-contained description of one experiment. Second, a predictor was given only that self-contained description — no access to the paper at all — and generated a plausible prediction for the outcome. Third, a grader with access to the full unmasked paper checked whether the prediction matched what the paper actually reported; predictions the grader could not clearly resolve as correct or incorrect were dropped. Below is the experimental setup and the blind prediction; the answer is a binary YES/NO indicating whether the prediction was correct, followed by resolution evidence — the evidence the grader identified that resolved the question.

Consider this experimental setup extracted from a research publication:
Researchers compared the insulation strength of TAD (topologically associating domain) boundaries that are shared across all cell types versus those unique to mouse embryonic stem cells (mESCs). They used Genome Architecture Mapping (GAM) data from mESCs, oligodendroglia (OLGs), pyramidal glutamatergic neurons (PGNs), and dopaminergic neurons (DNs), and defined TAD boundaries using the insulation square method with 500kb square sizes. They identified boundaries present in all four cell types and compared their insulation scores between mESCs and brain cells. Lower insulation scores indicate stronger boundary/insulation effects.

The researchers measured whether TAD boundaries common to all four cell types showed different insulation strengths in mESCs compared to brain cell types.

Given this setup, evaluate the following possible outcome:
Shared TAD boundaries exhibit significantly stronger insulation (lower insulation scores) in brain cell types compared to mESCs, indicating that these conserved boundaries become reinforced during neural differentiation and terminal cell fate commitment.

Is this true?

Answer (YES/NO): YES